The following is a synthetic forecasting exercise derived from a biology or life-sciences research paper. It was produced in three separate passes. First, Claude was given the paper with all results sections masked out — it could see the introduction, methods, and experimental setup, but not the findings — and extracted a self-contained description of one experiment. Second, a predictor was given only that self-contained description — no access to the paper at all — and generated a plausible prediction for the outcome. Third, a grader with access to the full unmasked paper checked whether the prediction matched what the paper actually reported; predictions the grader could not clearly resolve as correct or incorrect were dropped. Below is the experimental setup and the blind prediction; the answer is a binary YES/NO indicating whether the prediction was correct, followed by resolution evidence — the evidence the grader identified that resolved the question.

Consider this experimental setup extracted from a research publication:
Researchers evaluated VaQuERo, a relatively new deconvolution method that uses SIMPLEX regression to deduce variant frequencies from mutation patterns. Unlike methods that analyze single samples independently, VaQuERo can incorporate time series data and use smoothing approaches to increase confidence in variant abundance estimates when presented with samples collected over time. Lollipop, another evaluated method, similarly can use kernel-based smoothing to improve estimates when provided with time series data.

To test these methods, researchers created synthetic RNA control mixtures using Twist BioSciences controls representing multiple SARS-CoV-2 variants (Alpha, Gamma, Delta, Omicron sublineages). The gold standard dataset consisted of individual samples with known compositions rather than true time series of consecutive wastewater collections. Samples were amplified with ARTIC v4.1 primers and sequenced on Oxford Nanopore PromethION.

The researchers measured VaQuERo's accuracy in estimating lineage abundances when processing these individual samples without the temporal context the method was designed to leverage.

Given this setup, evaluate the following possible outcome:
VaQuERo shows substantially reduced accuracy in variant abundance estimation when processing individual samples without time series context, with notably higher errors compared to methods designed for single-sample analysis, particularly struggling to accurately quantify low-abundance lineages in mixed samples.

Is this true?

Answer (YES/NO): NO